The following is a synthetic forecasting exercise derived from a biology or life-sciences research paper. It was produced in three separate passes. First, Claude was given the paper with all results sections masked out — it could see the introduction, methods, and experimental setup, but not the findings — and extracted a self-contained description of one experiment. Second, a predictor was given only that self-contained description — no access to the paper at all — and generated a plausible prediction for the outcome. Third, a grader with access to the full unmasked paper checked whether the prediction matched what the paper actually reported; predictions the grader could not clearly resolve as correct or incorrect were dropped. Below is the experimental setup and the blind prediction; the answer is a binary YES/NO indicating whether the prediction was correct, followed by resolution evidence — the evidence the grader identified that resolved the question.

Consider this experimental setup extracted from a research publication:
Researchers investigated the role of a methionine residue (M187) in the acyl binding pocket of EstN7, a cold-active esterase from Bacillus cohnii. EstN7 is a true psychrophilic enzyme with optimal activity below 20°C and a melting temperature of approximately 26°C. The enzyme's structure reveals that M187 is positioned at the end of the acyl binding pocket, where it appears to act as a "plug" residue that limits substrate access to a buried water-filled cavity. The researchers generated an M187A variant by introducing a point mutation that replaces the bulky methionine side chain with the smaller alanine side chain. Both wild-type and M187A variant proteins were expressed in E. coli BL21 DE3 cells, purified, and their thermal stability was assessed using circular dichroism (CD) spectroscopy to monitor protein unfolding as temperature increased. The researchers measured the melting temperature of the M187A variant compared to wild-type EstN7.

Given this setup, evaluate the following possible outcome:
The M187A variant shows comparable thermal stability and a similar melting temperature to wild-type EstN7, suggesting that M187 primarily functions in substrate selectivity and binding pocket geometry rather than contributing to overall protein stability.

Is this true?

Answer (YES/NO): NO